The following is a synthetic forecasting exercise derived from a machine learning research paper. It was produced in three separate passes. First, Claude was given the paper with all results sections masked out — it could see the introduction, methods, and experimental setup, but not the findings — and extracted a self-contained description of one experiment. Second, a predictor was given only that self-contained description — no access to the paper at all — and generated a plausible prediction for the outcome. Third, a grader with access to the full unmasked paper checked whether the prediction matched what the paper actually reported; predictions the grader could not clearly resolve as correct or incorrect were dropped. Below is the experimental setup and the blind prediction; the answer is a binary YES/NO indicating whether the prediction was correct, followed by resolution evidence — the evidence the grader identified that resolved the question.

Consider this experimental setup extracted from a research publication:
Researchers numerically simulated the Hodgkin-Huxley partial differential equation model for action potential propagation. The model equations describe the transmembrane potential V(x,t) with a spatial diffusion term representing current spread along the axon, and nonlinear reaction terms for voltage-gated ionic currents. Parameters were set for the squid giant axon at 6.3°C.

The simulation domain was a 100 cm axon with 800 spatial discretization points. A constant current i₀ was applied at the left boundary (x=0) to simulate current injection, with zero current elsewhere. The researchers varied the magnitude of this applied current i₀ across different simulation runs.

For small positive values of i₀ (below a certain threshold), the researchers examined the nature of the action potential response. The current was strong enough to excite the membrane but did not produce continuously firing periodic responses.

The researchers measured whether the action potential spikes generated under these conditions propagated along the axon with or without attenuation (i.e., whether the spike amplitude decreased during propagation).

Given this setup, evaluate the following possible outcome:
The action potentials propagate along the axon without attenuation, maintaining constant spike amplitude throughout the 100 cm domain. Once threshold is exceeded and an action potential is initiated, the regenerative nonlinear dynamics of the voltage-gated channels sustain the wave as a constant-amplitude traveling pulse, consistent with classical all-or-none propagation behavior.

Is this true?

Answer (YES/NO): YES